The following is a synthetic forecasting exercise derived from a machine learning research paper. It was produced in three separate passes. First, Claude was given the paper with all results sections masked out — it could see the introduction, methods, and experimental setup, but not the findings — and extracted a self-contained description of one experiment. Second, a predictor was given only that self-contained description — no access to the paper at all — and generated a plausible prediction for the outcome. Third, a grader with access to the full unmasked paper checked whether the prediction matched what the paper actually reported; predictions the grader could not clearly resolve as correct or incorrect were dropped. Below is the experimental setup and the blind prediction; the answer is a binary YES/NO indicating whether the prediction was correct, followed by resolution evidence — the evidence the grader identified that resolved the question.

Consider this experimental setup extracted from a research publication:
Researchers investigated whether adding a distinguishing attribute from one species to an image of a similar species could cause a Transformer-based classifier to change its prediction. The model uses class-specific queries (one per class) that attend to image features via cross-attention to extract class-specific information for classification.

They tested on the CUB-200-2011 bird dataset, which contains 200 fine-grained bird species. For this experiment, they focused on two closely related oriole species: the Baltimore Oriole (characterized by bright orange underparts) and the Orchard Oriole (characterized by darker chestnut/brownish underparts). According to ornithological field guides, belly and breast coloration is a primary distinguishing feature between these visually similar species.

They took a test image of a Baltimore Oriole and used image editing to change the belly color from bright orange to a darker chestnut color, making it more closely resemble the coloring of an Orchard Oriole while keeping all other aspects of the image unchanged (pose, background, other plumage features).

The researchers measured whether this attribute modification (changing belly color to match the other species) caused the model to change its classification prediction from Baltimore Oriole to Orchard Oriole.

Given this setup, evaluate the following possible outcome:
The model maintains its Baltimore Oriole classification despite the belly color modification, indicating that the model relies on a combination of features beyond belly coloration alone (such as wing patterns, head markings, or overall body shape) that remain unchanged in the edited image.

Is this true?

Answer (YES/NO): NO